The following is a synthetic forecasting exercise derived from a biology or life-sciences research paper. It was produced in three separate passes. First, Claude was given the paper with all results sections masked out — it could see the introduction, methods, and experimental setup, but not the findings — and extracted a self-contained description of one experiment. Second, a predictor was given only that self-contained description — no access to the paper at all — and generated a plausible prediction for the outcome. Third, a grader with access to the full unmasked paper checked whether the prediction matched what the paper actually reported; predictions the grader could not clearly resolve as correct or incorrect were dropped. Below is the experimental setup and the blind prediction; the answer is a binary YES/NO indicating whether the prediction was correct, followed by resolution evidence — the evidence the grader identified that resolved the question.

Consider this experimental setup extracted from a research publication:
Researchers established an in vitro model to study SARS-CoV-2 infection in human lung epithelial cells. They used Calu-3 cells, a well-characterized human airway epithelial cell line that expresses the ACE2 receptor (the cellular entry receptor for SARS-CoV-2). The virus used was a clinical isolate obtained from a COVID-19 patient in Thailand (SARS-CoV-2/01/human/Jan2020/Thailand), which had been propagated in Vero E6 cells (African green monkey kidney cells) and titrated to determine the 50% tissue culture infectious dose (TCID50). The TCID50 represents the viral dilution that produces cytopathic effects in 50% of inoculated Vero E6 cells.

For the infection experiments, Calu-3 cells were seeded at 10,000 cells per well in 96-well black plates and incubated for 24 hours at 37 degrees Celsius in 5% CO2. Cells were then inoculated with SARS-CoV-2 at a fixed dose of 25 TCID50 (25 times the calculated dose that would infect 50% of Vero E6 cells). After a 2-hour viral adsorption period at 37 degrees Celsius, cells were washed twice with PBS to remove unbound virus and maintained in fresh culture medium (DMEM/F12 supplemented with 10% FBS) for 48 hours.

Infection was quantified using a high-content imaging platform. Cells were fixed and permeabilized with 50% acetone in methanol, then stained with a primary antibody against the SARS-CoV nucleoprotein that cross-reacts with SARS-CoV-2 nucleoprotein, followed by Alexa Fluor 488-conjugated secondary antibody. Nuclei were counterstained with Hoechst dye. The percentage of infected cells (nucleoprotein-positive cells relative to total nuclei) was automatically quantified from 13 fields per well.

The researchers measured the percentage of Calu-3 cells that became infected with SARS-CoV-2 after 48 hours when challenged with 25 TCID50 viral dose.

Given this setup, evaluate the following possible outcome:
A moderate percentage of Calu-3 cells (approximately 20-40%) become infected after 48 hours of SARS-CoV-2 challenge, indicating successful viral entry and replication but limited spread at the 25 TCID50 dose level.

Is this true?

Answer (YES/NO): NO